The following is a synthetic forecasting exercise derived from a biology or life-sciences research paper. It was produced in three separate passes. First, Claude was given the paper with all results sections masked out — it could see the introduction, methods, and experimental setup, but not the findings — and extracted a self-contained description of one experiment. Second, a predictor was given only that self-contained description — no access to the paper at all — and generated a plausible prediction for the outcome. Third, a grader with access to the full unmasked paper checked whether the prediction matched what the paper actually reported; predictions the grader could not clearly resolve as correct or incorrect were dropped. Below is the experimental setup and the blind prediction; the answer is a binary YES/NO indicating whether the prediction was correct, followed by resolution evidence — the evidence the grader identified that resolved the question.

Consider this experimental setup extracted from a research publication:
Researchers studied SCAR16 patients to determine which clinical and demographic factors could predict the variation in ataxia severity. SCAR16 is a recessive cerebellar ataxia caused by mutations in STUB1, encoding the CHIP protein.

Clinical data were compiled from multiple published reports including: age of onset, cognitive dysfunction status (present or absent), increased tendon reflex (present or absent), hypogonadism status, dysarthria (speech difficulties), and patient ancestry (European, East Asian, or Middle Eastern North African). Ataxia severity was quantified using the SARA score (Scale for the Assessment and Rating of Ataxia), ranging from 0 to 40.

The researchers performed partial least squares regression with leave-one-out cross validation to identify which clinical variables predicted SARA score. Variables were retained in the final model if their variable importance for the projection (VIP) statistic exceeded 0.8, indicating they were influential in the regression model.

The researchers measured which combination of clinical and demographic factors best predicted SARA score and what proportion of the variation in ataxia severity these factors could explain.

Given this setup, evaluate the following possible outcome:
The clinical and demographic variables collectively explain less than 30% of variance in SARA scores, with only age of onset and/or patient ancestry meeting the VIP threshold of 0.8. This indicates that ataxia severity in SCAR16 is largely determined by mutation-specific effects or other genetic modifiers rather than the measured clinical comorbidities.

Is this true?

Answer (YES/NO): NO